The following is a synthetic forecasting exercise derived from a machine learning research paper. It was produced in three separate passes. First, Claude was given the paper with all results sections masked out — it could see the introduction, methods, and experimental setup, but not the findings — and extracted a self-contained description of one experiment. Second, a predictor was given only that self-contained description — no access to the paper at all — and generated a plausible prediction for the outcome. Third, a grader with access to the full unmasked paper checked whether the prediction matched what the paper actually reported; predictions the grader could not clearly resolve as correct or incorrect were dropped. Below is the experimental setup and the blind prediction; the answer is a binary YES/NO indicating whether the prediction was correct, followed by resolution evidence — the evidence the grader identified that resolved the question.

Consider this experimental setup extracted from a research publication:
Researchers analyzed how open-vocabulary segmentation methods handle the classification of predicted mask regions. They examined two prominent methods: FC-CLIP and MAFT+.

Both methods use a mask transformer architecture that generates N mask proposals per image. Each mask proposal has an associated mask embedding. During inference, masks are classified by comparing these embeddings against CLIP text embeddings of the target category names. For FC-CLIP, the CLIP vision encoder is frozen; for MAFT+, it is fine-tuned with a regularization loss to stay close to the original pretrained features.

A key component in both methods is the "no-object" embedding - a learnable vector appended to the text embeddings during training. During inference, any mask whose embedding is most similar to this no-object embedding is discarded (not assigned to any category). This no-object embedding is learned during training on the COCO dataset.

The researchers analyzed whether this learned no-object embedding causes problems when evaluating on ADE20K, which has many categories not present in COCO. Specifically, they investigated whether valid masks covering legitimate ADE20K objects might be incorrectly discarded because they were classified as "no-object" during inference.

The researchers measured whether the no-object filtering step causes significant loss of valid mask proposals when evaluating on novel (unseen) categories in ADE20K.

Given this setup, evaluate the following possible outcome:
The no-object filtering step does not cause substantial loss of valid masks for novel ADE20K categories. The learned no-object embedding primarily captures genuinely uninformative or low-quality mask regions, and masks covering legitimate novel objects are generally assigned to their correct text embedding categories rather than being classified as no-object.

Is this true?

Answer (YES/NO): NO